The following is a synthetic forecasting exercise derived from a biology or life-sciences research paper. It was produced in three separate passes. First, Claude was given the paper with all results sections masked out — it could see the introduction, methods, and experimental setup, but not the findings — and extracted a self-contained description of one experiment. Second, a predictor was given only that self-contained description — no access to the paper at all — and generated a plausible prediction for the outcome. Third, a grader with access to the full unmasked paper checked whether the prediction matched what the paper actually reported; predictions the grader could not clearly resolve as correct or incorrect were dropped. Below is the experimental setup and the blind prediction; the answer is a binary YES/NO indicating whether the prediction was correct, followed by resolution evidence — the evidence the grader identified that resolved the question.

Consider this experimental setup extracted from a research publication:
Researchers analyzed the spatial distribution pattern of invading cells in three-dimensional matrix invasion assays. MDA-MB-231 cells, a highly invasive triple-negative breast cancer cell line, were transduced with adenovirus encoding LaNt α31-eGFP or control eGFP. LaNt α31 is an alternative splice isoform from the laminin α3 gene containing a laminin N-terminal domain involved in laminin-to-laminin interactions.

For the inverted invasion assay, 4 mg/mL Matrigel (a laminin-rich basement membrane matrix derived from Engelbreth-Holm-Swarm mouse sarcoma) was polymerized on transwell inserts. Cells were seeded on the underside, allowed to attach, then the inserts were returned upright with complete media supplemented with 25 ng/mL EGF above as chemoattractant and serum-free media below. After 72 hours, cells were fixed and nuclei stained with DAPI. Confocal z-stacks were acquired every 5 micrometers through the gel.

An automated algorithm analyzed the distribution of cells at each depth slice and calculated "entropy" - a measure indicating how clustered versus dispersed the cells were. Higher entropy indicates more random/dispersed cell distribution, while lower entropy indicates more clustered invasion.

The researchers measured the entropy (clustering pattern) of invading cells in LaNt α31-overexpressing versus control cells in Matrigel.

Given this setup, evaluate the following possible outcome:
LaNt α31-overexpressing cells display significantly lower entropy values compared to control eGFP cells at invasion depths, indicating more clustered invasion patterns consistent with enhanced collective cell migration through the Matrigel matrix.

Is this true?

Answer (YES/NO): NO